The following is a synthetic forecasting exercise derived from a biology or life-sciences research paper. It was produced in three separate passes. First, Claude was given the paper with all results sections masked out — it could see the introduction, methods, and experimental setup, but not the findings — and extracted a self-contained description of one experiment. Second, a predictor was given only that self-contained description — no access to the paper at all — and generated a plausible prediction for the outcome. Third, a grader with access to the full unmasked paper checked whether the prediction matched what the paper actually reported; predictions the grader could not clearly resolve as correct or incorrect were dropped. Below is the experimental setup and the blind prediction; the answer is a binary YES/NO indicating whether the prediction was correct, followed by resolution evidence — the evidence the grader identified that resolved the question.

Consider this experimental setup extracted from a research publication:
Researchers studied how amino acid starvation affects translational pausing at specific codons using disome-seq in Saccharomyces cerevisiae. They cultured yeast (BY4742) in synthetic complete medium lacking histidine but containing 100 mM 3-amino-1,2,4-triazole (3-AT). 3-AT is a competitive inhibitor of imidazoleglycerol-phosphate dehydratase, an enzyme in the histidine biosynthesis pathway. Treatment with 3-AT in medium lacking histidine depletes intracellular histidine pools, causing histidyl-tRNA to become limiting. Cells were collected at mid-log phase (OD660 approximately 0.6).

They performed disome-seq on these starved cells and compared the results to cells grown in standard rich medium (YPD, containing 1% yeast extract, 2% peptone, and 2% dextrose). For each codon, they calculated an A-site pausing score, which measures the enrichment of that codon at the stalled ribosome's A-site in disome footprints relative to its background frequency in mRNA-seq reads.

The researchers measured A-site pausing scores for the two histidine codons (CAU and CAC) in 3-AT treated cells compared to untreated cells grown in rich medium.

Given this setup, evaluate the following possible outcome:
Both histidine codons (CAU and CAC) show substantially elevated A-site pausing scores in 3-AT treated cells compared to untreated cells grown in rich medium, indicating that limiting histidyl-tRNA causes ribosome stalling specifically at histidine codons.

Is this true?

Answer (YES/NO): YES